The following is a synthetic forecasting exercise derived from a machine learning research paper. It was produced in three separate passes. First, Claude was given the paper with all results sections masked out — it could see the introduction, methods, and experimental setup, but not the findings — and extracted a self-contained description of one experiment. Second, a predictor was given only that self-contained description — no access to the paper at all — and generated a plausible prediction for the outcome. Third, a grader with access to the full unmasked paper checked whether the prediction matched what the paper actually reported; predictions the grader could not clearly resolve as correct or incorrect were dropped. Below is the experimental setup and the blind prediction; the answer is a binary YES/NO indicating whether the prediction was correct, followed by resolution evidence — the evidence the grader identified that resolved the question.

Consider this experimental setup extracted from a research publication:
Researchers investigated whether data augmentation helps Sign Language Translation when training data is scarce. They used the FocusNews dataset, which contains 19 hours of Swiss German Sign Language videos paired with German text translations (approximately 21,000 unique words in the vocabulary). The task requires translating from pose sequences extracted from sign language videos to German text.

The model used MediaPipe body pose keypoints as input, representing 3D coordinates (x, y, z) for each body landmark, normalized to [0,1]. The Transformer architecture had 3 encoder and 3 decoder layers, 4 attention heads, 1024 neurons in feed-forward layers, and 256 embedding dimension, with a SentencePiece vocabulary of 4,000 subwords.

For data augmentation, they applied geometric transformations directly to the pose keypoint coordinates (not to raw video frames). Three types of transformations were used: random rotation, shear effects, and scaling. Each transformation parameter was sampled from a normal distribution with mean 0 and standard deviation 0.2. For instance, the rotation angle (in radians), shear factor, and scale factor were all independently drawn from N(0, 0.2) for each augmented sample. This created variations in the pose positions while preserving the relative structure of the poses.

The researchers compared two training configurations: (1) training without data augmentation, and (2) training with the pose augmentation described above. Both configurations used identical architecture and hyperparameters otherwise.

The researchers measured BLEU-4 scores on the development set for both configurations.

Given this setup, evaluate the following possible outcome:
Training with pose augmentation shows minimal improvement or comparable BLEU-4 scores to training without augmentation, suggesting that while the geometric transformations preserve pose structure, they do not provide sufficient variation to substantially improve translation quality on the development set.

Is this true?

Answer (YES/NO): NO